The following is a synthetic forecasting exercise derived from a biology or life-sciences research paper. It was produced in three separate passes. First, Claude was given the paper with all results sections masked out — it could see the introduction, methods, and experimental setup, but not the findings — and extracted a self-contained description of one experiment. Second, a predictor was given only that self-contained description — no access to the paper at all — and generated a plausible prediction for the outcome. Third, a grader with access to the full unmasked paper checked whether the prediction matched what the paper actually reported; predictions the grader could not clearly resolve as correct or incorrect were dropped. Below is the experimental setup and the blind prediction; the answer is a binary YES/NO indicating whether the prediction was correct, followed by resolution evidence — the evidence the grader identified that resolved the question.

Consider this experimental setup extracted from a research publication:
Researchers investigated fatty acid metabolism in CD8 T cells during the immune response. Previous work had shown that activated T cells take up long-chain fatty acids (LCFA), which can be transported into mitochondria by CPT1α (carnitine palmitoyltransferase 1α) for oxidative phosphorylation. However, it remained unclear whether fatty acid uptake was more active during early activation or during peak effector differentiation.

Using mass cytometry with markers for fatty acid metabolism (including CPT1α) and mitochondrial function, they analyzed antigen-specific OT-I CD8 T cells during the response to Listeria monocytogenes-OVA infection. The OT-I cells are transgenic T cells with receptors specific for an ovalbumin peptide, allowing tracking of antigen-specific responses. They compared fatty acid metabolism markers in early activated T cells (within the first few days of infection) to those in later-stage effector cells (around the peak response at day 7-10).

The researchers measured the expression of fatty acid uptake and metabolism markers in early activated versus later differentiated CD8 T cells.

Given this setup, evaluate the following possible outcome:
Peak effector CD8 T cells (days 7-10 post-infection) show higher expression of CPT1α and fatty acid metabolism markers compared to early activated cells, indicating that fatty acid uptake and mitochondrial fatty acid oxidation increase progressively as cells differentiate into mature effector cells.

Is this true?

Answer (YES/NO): NO